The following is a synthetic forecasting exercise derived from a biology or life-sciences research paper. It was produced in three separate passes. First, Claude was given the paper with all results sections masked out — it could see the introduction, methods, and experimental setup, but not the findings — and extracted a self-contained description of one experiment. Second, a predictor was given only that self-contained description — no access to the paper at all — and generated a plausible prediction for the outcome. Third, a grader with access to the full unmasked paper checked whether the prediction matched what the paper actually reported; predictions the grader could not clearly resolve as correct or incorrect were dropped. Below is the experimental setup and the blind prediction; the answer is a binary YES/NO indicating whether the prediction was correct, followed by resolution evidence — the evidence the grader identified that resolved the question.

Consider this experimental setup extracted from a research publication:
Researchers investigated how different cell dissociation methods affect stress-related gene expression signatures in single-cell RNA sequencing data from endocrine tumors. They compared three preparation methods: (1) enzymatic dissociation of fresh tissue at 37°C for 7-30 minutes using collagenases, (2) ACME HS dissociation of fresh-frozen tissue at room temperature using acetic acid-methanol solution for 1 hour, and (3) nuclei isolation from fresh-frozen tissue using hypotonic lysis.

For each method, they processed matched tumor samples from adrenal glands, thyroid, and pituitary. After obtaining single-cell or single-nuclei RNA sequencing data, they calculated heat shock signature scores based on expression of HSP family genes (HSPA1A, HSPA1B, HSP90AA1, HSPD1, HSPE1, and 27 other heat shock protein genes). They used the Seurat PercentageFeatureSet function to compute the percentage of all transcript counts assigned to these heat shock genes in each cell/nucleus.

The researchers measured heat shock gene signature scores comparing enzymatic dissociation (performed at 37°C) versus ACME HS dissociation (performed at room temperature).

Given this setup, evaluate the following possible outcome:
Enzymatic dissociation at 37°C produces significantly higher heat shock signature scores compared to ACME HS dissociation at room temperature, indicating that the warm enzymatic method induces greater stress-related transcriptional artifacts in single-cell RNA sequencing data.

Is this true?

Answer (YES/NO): NO